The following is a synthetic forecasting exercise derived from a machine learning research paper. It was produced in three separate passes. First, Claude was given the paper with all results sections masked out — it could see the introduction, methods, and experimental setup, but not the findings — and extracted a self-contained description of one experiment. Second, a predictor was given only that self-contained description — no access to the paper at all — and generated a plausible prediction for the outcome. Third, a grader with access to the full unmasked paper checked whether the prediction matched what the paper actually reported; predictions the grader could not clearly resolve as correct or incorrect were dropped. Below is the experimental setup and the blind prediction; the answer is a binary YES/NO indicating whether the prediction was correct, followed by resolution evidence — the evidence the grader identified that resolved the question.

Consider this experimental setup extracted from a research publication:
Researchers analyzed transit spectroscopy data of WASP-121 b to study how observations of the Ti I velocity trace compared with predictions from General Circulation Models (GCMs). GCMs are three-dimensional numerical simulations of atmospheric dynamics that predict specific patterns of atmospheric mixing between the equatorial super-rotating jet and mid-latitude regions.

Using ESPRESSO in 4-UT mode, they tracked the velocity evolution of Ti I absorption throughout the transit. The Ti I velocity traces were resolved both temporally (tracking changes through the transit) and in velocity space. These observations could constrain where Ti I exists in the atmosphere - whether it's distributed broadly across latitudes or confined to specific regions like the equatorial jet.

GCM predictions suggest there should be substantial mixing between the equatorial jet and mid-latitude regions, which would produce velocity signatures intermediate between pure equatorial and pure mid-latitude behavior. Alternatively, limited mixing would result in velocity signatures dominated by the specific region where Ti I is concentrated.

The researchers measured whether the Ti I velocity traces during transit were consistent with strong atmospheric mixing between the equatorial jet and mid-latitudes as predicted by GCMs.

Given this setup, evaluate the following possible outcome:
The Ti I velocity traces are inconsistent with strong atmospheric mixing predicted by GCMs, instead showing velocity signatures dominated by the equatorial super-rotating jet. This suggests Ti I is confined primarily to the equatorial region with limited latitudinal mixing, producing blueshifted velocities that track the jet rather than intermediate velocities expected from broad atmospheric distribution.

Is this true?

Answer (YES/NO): YES